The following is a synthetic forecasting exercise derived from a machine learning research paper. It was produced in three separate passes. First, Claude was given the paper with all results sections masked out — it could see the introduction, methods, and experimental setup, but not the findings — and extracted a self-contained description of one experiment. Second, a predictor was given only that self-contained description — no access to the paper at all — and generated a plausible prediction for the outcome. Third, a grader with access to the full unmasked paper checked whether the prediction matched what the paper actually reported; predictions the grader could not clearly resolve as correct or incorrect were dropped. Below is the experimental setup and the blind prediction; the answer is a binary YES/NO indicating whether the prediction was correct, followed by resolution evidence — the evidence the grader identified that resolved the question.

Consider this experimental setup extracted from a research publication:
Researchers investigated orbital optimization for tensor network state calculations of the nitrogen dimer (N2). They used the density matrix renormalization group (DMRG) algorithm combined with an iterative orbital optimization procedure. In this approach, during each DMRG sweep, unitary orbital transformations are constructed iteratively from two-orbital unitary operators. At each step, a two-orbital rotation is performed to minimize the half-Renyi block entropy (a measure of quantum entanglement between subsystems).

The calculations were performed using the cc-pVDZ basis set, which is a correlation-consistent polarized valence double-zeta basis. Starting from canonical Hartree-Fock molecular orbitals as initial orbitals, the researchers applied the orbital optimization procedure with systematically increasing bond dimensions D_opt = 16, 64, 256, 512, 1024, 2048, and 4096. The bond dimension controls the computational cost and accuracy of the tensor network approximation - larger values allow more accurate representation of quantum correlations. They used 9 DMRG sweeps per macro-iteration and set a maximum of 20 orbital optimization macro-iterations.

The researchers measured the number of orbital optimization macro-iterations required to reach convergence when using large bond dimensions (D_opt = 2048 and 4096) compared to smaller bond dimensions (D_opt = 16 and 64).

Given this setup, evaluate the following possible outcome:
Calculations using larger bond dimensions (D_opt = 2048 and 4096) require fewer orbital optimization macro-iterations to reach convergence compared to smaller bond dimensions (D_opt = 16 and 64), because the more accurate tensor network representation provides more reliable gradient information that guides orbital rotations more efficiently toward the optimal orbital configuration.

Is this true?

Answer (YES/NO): YES